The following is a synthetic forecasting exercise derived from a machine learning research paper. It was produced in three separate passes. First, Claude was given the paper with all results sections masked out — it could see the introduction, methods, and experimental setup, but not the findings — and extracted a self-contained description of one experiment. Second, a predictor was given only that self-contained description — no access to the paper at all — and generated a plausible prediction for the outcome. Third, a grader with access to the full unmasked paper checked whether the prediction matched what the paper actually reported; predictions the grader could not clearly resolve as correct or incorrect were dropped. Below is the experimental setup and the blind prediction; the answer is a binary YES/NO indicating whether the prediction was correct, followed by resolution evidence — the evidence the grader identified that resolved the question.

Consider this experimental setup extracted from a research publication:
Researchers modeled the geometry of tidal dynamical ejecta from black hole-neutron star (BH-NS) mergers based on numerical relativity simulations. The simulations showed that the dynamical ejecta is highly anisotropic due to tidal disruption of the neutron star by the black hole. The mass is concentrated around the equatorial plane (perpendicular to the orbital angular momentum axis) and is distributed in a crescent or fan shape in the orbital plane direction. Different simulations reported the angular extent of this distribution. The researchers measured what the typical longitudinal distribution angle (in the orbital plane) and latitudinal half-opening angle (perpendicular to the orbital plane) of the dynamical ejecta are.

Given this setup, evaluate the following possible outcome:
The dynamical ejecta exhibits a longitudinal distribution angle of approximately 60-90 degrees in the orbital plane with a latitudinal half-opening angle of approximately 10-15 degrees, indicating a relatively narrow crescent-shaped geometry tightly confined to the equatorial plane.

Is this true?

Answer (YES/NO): NO